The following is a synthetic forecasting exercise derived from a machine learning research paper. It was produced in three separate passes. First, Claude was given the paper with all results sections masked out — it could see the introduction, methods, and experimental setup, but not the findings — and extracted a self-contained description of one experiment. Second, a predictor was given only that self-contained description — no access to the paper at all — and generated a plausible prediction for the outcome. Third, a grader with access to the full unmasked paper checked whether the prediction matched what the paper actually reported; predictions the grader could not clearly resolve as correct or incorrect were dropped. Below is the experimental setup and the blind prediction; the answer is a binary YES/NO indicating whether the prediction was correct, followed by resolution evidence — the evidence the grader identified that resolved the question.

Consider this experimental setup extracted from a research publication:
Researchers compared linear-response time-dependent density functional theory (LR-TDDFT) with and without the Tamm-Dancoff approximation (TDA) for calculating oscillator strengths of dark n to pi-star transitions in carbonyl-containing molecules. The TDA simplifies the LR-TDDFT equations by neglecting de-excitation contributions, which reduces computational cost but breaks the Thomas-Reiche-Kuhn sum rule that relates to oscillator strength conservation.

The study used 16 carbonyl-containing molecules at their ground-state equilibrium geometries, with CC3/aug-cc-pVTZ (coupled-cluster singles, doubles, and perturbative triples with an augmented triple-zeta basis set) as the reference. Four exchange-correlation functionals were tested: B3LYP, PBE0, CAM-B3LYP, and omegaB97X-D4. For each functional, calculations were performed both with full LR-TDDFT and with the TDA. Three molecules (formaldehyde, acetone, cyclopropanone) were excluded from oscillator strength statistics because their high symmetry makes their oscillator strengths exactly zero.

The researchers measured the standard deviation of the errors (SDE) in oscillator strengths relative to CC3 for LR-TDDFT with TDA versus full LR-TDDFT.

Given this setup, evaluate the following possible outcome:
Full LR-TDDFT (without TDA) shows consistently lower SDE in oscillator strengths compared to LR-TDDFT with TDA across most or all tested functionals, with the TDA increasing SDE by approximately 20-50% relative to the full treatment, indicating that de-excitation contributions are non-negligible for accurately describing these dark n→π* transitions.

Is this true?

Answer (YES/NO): NO